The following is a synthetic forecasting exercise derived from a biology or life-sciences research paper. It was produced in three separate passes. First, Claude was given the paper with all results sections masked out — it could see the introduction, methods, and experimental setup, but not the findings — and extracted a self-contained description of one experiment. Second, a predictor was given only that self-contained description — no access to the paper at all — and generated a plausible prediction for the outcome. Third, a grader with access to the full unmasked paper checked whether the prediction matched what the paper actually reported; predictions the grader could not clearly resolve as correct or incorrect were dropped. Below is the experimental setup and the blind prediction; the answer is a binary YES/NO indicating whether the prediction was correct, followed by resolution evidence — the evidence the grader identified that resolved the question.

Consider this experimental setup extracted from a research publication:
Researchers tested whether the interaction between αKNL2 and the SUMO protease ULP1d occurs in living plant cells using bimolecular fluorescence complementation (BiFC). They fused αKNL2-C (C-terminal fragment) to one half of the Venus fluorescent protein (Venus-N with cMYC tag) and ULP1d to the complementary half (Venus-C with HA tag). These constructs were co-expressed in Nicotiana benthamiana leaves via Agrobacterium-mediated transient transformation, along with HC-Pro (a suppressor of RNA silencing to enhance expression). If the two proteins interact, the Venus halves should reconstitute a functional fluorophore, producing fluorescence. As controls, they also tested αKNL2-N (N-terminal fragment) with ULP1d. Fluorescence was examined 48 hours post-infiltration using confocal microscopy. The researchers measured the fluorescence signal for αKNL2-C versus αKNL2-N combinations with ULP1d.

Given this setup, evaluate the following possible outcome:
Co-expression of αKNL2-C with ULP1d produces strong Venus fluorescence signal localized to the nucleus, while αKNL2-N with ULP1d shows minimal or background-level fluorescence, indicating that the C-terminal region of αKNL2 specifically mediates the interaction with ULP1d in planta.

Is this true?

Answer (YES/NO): YES